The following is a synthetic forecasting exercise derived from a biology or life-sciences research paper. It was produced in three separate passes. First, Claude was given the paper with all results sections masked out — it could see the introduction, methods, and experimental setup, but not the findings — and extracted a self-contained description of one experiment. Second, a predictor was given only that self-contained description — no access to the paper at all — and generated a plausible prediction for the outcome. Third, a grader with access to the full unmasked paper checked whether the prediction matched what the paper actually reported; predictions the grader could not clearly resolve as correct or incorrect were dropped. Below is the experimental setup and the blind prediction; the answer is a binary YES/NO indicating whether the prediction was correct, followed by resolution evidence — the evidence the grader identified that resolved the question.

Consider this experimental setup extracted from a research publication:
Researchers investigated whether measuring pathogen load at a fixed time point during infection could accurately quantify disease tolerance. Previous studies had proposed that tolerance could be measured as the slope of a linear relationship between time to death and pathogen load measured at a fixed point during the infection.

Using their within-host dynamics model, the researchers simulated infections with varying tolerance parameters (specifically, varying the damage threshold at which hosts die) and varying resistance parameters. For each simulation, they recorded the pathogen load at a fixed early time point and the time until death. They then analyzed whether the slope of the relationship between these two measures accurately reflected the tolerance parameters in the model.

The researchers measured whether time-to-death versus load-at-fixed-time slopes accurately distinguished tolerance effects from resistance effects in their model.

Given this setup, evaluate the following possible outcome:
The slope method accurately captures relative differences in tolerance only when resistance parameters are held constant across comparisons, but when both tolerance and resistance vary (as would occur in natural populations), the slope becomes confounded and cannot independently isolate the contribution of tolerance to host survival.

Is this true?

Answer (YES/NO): NO